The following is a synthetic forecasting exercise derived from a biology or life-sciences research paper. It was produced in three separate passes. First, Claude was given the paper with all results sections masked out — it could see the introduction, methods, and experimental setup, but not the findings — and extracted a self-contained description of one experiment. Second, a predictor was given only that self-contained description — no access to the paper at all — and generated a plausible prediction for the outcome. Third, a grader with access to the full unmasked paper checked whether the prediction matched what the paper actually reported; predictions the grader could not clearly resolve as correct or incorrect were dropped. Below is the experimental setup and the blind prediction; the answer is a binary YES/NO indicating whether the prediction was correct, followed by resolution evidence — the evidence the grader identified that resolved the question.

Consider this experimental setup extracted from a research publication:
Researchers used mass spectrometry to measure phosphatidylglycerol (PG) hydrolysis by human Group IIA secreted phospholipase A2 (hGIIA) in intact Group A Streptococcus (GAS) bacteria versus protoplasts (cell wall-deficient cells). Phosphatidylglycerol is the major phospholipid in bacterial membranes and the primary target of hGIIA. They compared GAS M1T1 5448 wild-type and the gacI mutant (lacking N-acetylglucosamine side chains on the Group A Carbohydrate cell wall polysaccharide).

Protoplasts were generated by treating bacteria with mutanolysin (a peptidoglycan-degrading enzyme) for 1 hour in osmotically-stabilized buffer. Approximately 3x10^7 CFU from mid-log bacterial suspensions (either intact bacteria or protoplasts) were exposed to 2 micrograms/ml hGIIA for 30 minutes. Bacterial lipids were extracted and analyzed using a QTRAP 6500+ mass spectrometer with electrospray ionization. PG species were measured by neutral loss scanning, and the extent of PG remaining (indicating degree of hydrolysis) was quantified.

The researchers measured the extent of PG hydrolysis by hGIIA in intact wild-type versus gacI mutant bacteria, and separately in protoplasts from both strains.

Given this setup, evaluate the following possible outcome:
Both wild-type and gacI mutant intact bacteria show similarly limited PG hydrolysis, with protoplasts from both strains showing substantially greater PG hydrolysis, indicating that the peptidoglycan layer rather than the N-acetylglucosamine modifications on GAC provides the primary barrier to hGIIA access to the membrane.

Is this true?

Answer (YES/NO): NO